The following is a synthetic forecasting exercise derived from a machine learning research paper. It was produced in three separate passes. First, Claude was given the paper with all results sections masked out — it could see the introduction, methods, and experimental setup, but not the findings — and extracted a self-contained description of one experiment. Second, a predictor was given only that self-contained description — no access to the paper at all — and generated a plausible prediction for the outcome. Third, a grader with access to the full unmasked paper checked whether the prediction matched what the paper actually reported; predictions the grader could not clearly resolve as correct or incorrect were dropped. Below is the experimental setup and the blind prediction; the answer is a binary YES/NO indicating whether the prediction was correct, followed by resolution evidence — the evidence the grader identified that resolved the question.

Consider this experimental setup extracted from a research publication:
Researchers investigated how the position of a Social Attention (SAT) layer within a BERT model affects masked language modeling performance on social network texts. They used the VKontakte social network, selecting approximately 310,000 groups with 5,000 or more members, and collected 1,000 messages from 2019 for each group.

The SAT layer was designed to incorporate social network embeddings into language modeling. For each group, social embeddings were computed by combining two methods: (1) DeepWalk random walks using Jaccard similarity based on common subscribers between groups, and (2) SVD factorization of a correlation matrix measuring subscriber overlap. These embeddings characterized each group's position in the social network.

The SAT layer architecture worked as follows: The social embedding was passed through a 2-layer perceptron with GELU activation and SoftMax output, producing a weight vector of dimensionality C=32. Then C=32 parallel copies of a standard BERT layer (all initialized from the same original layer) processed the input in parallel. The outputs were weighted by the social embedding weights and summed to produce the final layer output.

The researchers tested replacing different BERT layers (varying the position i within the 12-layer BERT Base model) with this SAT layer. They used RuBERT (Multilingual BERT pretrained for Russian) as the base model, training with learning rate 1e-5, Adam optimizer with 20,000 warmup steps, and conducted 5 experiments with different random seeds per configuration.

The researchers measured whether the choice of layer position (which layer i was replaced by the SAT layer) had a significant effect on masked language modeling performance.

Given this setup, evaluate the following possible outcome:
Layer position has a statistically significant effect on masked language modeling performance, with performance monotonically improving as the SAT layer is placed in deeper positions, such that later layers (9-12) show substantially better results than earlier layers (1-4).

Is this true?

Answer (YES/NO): NO